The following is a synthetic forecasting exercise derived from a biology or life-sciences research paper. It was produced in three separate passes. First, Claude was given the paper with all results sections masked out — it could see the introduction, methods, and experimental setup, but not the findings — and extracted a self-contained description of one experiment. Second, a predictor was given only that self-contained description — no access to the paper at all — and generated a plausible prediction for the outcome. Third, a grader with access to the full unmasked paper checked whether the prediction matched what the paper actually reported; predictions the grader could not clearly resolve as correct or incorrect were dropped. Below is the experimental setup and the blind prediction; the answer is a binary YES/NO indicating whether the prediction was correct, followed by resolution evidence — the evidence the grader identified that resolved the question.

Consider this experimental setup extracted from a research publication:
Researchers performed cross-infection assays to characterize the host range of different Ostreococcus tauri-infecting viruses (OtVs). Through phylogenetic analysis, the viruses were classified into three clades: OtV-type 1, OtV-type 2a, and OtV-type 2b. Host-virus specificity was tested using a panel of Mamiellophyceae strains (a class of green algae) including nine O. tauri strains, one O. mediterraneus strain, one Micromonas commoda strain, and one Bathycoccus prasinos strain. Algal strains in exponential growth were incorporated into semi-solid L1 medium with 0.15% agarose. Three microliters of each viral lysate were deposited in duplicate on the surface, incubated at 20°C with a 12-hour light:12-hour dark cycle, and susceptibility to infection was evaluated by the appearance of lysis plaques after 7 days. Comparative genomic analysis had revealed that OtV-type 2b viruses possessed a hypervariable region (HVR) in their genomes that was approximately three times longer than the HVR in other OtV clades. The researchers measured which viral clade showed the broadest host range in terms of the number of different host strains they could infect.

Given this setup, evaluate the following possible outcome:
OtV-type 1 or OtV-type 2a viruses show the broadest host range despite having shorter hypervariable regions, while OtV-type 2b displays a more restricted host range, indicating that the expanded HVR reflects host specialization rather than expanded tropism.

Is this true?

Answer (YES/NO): NO